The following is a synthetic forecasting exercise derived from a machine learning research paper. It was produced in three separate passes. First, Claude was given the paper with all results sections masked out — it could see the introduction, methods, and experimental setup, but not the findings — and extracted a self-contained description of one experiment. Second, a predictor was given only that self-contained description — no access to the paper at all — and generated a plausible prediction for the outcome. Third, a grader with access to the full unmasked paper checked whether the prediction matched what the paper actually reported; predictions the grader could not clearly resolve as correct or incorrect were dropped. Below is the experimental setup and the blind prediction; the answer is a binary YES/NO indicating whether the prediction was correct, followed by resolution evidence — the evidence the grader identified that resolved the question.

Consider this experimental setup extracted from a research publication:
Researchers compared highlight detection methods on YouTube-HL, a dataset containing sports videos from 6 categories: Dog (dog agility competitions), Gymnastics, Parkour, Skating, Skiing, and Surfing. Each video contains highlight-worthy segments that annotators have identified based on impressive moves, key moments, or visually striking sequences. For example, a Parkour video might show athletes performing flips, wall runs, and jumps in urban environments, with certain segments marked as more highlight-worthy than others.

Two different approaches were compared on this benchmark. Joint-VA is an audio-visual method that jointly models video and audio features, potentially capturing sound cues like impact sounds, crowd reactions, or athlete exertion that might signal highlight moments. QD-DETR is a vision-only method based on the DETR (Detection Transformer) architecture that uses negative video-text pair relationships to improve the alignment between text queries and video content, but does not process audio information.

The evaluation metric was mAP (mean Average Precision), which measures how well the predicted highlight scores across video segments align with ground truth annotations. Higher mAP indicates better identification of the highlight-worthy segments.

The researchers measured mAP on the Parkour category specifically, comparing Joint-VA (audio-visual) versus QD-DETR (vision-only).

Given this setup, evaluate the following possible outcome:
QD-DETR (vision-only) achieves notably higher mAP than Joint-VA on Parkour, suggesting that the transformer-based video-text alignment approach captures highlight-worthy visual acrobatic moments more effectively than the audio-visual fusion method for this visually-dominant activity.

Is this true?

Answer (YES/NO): NO